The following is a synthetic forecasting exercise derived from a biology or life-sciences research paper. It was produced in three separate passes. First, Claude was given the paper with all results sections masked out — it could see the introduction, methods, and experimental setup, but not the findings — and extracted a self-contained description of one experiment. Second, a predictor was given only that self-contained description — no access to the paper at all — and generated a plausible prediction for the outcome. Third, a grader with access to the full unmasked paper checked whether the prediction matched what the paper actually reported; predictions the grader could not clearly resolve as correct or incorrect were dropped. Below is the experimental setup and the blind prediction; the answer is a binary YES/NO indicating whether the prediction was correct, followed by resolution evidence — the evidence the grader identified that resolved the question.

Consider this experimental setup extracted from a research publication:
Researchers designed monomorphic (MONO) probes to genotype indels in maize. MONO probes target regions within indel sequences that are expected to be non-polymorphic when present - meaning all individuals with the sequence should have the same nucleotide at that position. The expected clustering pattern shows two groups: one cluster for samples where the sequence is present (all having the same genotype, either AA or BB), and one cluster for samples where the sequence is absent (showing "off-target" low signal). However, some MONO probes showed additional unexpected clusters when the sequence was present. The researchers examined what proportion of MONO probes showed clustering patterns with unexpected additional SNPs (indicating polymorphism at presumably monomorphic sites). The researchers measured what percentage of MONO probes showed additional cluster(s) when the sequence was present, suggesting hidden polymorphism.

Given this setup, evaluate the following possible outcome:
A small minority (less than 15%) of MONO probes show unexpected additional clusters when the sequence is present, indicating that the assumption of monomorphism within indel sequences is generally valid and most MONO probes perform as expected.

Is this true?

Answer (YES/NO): NO